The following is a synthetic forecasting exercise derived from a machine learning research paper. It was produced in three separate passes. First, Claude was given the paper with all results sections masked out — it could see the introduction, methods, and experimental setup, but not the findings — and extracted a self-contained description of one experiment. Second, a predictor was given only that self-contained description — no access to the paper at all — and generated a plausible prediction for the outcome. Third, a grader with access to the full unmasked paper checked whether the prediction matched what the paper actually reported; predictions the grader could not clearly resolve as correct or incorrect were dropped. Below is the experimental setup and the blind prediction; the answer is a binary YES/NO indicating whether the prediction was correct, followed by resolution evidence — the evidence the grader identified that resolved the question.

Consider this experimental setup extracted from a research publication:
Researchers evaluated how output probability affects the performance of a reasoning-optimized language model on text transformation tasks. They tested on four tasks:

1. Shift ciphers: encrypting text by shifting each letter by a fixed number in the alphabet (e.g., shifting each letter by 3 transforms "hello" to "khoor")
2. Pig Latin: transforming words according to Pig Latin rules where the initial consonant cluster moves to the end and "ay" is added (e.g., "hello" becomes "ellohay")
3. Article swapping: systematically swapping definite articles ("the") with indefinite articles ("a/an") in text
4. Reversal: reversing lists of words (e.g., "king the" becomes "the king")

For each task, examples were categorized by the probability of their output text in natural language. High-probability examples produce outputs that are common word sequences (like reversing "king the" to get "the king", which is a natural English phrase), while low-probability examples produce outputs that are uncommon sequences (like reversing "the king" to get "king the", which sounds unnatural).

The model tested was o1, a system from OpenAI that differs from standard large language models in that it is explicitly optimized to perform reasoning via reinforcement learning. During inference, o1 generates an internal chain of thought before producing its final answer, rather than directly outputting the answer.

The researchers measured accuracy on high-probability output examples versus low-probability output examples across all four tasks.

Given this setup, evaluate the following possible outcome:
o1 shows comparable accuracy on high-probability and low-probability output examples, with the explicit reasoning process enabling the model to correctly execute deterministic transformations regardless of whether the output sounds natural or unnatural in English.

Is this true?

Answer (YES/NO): NO